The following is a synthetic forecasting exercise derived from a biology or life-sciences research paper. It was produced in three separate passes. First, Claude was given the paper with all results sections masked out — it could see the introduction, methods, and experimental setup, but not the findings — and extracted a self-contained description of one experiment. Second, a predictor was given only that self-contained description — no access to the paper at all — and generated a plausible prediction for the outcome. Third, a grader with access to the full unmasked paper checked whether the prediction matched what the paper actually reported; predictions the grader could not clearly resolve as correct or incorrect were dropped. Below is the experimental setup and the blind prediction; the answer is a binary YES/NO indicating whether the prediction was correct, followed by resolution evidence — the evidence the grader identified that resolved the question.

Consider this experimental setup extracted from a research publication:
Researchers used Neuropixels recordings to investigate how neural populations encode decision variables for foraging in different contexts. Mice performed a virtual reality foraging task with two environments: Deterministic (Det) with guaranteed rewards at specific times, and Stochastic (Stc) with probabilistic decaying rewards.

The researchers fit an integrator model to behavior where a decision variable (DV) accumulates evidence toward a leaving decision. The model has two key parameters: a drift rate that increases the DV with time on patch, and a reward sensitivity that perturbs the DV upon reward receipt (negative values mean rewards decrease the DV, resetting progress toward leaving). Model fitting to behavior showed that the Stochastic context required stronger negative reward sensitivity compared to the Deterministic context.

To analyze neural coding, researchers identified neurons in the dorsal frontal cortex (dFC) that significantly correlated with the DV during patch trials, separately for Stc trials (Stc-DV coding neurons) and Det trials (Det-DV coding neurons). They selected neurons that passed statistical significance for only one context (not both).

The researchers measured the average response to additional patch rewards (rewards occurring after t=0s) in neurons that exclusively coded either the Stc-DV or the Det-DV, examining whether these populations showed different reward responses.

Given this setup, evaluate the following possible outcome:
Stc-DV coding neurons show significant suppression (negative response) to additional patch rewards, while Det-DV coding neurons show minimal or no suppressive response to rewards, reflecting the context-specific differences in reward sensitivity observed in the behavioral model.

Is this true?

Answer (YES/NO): NO